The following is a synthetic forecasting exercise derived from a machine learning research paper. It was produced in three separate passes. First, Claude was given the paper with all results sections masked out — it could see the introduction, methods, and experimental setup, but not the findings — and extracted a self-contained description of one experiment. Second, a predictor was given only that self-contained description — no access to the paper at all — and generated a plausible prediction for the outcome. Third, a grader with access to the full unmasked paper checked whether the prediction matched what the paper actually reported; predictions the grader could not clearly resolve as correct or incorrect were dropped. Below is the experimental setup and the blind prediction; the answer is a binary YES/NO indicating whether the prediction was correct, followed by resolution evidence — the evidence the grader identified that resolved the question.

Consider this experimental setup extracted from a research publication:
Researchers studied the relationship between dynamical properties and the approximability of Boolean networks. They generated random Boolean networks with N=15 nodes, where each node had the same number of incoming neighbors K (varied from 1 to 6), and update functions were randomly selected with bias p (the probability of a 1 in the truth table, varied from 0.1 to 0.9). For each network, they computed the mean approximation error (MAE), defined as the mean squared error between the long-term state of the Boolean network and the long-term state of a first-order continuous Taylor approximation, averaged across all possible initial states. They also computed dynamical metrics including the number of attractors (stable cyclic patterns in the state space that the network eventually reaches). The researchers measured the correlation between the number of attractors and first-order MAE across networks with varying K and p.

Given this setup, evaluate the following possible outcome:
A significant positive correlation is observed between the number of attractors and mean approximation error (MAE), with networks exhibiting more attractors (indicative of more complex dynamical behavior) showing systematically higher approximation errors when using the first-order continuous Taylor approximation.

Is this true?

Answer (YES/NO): YES